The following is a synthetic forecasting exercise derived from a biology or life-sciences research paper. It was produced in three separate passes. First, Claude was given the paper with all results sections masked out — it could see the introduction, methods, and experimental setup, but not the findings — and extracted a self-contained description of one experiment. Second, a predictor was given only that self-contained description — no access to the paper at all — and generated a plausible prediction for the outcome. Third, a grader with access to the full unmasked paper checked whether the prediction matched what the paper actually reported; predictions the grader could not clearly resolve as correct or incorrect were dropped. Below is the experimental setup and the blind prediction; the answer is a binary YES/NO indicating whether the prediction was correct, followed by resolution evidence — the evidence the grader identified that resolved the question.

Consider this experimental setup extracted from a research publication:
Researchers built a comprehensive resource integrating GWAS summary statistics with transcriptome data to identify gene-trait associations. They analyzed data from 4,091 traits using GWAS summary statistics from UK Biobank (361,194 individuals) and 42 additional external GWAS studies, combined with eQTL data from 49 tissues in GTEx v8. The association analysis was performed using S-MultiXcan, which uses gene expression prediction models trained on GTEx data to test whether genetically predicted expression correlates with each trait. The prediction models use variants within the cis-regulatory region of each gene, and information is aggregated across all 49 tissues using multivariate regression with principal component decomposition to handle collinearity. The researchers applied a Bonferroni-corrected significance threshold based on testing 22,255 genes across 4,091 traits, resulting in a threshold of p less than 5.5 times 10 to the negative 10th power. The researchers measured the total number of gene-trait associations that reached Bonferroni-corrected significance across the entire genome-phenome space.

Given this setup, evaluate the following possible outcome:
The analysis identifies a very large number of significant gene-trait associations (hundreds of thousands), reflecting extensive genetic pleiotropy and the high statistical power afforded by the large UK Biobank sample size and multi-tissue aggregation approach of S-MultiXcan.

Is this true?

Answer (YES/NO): NO